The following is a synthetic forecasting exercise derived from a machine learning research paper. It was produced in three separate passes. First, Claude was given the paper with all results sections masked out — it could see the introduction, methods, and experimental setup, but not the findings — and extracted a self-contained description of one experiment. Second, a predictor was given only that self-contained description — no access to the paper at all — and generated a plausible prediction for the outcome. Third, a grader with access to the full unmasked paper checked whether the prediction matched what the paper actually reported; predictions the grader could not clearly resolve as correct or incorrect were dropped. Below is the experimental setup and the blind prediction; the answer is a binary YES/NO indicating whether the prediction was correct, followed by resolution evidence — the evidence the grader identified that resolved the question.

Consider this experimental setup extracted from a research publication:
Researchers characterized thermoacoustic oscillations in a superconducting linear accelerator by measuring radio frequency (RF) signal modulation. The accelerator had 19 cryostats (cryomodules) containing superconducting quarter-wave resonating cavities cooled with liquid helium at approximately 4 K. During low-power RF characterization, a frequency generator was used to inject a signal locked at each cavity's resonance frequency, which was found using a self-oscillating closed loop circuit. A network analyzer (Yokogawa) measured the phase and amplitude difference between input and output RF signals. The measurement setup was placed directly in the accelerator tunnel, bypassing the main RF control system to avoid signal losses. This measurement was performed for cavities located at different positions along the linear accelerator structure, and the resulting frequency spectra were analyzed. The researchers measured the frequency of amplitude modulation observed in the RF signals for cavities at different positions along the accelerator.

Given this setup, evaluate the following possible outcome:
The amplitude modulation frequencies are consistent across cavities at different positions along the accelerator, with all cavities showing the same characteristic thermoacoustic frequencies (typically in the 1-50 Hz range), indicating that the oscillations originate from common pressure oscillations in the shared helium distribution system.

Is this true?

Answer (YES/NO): NO